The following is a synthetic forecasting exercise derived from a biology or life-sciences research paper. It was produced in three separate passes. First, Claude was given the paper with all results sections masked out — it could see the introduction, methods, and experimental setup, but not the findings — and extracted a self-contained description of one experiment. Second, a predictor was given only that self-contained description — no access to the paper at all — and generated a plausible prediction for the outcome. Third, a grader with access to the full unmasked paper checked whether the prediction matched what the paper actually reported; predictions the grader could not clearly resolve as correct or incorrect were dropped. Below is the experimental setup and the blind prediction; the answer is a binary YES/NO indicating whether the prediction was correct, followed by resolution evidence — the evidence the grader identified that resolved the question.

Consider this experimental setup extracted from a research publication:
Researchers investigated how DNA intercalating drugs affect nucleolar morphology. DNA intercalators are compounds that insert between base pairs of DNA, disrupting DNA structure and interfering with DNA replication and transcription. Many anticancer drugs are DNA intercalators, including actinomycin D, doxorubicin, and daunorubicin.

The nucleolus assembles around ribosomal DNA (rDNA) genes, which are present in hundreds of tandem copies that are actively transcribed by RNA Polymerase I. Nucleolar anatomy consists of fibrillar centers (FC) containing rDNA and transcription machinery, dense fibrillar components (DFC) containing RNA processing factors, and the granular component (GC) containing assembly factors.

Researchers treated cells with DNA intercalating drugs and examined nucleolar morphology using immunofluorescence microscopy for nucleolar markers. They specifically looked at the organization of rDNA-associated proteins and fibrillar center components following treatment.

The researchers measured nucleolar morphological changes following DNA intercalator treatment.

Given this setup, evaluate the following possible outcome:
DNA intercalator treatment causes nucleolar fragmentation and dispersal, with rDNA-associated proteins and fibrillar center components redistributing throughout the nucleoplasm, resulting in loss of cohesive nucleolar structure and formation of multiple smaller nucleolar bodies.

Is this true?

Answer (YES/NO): NO